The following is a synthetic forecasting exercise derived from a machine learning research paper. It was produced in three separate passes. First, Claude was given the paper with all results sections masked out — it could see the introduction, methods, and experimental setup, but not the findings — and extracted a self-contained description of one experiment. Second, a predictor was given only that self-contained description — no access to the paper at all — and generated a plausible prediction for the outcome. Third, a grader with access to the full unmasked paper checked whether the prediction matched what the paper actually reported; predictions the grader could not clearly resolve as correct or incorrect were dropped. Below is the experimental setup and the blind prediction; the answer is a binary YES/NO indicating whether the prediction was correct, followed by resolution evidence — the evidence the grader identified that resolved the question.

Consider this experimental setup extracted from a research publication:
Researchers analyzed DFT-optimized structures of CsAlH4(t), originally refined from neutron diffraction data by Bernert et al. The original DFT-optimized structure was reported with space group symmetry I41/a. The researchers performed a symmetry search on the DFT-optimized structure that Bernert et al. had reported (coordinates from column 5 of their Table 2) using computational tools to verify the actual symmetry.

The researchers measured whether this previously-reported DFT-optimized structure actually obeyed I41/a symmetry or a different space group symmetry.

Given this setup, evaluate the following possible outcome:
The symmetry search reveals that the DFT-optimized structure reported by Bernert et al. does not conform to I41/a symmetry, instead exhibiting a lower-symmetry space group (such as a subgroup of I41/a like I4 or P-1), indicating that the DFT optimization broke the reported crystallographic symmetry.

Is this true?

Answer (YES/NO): NO